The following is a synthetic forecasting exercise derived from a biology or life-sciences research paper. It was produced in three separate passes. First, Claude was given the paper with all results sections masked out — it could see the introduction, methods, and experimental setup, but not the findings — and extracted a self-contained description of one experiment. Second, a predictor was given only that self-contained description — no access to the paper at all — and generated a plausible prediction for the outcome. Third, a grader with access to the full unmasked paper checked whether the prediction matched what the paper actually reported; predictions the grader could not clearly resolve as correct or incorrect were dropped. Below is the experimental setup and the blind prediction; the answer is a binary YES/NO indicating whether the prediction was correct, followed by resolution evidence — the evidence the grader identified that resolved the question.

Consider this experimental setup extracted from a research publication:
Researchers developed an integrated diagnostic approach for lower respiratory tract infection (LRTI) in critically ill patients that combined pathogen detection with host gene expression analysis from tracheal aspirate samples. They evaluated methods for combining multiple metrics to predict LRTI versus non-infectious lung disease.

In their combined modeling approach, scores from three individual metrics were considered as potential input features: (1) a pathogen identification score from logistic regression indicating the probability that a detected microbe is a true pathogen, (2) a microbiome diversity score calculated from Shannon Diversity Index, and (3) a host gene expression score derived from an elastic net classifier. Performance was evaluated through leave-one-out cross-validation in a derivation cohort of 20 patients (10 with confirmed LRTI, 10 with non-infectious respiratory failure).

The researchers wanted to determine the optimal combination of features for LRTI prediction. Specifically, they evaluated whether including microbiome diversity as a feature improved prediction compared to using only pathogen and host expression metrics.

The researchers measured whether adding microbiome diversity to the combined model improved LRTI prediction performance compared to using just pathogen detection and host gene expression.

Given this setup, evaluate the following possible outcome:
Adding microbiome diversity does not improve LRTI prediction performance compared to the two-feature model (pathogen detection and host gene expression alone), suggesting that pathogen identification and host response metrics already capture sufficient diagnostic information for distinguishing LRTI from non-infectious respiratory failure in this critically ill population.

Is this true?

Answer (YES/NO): YES